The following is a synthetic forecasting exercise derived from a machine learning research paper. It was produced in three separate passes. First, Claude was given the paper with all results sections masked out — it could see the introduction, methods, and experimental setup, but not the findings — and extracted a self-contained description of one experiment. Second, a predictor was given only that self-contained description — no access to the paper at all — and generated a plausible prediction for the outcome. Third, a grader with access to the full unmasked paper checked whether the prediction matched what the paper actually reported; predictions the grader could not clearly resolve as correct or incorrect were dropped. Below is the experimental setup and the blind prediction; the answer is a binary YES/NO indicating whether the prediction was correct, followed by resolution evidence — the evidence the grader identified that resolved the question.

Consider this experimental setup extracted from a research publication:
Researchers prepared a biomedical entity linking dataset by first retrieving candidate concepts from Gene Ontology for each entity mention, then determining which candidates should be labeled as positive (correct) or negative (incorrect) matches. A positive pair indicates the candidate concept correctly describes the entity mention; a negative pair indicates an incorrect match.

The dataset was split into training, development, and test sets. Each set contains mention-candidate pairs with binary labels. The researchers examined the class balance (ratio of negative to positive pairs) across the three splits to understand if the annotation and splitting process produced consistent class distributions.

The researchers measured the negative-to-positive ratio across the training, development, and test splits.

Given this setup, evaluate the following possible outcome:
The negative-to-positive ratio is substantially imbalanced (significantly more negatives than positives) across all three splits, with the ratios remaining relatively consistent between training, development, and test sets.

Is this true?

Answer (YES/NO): YES